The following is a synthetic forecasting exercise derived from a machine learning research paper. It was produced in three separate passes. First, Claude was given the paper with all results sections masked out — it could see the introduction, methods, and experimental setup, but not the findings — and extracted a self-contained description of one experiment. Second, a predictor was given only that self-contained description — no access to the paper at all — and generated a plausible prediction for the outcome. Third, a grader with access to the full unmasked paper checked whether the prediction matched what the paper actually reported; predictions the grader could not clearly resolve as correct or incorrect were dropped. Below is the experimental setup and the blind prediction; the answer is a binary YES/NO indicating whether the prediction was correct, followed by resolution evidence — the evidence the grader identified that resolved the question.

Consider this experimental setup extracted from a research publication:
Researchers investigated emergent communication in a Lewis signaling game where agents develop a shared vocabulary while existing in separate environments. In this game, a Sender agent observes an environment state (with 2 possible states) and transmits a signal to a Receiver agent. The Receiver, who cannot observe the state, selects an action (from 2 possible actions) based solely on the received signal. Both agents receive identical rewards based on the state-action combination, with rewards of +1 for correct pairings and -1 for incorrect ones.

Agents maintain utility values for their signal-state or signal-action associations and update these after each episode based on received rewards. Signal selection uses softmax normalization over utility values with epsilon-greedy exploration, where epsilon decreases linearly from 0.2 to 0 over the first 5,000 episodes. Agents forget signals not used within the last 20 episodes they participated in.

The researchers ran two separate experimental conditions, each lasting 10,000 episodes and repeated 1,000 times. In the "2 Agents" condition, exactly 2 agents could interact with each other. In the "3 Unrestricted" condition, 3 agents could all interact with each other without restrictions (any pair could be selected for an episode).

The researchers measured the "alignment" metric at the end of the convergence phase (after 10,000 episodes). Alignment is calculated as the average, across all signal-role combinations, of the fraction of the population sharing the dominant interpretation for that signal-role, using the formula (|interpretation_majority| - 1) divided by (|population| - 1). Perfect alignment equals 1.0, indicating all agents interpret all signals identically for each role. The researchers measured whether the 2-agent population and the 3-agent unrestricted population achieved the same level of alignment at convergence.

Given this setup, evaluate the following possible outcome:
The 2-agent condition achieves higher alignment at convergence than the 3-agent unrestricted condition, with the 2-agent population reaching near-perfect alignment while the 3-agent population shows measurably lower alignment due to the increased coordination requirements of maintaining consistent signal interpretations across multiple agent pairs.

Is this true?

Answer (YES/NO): NO